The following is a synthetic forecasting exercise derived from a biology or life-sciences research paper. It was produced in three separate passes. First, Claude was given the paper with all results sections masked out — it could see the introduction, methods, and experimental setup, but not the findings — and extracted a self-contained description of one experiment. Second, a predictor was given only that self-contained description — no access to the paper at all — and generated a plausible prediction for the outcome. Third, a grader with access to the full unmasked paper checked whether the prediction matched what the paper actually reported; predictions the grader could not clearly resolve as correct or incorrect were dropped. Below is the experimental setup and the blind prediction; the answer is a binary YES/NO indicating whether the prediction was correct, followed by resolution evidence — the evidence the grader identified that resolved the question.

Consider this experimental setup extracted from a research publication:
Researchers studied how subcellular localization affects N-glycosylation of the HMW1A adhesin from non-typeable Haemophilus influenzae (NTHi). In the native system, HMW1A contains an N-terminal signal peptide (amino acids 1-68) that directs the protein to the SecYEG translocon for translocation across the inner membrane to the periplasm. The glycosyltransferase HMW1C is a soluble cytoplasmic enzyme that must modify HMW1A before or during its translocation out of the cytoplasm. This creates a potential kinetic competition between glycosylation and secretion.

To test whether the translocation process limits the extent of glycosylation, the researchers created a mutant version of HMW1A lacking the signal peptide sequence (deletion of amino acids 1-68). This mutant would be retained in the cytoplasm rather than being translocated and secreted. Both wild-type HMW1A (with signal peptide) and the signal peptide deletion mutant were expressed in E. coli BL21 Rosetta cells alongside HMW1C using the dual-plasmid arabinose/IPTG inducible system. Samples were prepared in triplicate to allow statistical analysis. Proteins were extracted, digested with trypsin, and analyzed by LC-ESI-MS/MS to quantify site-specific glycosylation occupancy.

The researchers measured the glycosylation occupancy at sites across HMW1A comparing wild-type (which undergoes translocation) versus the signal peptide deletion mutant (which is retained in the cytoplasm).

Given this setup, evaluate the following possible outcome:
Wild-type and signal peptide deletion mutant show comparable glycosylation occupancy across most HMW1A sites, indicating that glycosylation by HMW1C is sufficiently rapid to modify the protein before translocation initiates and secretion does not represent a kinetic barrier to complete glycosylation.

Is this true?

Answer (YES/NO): NO